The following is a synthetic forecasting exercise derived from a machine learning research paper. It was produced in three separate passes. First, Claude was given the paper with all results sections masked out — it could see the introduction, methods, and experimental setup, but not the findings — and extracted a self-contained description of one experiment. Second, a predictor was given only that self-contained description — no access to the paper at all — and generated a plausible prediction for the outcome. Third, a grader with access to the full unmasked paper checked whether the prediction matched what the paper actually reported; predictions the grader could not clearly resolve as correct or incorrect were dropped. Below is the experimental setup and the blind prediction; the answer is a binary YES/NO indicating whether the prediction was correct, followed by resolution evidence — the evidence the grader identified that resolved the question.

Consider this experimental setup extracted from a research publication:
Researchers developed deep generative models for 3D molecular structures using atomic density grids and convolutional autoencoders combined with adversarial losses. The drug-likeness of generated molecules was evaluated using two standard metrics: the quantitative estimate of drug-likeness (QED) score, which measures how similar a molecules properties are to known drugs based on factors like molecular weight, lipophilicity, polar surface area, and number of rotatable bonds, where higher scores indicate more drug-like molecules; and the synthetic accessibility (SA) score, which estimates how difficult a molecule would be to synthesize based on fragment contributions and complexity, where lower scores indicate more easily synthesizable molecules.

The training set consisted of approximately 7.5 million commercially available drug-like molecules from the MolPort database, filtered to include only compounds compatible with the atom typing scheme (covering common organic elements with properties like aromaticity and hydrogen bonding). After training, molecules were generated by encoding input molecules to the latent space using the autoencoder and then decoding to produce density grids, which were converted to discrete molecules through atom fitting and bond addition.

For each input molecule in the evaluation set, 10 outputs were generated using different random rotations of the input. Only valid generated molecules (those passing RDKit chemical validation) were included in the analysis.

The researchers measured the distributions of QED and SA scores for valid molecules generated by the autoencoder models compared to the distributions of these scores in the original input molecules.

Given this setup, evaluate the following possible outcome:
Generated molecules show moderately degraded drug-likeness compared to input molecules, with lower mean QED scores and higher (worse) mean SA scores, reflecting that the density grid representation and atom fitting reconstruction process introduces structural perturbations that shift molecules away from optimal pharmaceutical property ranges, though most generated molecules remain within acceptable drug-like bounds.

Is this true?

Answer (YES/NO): NO